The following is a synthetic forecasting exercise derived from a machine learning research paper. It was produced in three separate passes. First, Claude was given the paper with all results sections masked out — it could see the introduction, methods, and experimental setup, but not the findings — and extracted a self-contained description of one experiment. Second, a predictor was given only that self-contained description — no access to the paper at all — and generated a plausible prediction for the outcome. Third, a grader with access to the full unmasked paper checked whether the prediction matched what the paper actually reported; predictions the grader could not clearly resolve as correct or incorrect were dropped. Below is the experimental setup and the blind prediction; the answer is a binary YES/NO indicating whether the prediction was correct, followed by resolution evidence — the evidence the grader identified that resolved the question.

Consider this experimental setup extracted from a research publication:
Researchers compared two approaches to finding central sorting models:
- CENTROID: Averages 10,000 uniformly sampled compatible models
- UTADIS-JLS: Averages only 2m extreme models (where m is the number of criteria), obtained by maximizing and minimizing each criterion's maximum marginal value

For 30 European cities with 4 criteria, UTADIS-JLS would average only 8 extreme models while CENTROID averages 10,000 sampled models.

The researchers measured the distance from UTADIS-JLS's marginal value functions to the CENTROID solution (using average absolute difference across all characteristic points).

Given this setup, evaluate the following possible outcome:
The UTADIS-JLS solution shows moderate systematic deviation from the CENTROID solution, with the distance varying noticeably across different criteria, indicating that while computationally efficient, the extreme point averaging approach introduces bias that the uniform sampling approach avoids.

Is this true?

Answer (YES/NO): NO